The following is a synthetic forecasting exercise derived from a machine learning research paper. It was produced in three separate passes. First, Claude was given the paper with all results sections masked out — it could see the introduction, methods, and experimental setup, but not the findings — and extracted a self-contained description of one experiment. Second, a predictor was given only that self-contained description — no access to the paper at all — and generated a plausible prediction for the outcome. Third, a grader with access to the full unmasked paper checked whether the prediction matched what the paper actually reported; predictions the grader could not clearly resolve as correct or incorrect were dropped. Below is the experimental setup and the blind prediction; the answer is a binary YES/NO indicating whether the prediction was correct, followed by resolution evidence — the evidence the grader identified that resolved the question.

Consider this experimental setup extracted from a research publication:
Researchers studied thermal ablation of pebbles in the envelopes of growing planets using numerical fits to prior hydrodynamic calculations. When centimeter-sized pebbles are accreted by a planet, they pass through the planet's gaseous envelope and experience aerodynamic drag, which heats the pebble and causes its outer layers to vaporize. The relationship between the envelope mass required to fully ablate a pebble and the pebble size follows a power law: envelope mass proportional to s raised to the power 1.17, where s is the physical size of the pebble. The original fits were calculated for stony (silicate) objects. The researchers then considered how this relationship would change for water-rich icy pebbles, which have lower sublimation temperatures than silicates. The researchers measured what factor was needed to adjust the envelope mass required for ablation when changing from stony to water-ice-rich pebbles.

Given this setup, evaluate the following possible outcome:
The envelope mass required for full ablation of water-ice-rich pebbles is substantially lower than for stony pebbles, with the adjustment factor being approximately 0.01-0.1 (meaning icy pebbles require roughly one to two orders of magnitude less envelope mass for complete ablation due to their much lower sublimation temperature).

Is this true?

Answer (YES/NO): YES